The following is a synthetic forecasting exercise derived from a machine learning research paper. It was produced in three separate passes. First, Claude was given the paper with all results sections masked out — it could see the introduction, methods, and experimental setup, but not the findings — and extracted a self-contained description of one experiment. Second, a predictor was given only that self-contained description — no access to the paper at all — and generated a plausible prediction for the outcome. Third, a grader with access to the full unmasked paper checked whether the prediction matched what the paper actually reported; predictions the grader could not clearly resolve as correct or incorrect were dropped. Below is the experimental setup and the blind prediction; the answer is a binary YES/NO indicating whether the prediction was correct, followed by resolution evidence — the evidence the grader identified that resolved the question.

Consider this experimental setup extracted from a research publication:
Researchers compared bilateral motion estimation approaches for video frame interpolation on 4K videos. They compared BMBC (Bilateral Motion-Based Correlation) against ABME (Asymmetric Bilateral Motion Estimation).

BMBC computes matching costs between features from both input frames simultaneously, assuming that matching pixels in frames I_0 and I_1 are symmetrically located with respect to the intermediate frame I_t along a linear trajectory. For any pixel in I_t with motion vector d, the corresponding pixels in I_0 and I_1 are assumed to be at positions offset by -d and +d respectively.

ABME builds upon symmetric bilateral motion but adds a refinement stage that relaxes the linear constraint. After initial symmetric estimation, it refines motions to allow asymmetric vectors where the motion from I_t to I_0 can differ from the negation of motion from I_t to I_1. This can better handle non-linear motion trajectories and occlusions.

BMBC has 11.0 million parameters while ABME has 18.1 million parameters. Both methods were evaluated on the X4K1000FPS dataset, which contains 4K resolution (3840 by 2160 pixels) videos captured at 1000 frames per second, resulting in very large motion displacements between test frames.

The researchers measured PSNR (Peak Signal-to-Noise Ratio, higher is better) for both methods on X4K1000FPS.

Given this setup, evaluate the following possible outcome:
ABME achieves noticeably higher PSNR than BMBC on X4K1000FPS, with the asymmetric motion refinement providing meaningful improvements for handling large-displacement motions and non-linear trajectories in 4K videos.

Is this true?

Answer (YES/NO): YES